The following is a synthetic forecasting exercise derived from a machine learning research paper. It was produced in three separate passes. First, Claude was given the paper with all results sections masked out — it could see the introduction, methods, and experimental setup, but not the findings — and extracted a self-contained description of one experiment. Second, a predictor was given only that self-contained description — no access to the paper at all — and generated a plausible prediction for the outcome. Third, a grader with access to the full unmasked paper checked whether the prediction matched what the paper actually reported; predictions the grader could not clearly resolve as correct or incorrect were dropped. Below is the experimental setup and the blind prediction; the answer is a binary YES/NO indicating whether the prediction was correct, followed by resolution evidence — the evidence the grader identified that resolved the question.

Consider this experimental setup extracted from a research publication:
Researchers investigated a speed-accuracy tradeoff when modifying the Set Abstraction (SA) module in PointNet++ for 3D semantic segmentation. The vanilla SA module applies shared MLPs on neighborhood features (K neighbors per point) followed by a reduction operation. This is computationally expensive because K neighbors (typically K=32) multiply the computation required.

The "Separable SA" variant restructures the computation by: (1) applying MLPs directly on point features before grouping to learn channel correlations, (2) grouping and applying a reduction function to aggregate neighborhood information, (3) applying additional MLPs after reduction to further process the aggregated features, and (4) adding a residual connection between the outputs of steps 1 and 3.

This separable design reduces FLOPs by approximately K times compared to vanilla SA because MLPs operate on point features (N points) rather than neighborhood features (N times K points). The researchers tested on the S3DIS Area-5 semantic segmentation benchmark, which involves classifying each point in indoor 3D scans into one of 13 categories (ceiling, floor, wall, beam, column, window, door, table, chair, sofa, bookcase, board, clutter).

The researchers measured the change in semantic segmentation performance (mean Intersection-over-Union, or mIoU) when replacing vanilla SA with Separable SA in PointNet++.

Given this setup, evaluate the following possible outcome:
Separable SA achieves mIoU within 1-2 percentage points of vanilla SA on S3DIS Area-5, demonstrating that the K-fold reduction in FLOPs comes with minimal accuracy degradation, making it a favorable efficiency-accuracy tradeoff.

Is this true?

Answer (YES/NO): NO